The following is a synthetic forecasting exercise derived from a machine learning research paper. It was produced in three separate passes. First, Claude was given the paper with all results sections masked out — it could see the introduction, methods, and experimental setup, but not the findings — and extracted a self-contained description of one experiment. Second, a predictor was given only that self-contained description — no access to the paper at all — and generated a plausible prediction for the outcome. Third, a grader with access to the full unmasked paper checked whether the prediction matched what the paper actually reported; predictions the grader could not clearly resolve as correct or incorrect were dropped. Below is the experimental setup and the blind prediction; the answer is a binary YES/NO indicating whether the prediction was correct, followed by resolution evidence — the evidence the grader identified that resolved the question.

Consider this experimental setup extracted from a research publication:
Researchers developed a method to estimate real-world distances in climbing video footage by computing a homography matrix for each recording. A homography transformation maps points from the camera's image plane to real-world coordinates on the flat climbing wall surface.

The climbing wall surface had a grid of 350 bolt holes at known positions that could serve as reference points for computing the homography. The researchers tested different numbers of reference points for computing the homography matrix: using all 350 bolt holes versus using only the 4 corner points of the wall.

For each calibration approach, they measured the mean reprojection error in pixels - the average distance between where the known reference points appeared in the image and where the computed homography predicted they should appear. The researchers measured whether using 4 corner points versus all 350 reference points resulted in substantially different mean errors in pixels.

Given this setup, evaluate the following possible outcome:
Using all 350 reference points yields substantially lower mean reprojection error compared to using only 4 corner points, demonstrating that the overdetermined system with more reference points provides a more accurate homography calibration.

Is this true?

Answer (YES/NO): NO